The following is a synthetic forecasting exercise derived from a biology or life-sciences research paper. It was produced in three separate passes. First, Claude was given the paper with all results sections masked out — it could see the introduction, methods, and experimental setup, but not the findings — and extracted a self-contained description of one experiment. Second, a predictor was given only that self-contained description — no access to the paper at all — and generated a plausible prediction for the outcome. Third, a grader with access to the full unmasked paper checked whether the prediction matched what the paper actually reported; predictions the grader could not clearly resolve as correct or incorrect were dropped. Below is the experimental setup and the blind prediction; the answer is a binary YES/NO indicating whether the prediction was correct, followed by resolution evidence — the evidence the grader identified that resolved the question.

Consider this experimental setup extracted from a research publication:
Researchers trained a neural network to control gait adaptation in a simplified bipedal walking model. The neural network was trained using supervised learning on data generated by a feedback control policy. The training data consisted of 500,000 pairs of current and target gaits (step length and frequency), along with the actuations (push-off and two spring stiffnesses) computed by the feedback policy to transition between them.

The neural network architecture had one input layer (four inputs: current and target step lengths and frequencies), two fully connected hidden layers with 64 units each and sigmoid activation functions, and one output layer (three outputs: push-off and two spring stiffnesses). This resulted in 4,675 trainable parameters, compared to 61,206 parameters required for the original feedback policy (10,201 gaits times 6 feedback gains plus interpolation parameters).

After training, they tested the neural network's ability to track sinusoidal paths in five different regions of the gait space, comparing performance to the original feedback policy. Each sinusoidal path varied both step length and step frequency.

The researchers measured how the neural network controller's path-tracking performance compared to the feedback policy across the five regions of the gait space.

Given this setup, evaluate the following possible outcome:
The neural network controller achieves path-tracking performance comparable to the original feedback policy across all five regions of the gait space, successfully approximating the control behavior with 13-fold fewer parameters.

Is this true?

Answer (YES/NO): NO